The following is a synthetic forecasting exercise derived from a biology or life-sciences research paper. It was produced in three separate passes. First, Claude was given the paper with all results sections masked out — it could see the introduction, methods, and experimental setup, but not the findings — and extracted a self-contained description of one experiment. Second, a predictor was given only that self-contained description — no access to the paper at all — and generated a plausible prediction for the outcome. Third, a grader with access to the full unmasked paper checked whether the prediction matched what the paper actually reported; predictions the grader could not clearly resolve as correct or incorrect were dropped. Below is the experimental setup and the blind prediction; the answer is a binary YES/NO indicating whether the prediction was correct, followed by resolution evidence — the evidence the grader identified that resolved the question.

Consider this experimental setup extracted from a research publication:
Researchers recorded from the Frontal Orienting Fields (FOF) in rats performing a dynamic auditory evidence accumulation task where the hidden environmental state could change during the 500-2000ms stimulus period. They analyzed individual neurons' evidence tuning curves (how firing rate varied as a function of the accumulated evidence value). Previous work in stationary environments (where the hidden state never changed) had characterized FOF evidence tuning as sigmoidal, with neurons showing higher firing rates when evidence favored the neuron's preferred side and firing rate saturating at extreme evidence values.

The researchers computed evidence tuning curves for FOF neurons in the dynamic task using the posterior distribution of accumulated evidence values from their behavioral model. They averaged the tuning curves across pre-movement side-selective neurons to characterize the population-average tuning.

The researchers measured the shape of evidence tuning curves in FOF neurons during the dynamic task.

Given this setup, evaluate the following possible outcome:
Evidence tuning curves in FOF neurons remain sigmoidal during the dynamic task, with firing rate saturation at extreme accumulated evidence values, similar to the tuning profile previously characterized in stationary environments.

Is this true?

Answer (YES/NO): YES